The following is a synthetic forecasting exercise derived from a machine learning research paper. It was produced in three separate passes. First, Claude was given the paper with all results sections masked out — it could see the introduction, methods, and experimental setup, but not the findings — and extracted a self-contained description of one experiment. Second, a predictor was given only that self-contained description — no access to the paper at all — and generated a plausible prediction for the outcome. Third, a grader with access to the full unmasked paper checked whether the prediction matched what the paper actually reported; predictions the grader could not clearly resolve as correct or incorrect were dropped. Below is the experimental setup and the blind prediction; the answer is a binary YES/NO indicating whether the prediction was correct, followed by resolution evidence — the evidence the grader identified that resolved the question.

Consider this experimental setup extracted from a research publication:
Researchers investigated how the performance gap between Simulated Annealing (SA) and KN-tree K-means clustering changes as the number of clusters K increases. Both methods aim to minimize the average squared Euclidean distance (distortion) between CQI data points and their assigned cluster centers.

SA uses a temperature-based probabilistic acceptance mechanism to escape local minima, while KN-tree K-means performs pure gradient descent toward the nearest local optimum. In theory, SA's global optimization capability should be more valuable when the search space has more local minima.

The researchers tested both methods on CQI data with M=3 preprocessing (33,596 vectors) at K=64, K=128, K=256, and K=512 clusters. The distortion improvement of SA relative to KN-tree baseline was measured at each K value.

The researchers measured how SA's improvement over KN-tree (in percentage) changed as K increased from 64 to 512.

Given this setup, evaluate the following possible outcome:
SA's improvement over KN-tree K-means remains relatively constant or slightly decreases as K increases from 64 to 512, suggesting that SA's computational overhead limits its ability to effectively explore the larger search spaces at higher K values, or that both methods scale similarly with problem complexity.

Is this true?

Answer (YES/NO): NO